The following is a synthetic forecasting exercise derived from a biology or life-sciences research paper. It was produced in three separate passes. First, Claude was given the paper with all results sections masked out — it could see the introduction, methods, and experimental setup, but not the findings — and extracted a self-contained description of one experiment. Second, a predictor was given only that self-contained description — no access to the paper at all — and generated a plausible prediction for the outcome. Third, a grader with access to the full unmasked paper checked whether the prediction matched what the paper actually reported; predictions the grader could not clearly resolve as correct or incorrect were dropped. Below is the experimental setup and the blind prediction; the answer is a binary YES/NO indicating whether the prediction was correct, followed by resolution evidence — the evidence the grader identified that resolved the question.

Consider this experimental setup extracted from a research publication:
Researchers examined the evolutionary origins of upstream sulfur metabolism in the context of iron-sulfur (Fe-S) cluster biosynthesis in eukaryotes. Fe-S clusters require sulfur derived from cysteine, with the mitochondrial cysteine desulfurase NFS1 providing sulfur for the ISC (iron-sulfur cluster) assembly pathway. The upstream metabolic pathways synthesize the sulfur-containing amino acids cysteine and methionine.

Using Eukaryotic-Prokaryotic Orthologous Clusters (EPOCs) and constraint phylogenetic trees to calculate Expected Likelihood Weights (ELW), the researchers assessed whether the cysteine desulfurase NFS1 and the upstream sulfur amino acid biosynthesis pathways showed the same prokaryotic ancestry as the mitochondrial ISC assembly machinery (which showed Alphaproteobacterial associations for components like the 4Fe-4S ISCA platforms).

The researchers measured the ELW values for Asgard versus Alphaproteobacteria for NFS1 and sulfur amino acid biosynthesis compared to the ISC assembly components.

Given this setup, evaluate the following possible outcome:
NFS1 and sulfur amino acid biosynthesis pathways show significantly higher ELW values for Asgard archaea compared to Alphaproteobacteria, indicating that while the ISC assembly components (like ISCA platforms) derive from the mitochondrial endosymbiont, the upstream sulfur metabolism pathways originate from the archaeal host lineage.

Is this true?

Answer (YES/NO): YES